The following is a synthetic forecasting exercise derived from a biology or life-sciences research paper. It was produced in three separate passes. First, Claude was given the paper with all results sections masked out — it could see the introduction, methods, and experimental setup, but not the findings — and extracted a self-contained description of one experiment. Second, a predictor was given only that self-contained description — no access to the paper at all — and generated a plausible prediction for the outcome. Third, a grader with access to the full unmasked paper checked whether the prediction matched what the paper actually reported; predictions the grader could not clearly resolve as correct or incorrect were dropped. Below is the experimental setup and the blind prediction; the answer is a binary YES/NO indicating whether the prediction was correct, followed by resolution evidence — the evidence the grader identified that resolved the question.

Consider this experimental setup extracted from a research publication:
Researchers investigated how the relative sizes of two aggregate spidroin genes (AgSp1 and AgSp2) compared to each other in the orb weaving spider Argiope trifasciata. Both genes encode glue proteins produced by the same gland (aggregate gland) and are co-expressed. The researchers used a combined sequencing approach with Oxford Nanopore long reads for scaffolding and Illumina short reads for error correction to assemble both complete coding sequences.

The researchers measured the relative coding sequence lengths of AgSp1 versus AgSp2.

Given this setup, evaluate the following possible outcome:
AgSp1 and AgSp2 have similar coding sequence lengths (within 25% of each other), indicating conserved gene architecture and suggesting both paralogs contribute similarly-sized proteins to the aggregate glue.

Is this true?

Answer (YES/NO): NO